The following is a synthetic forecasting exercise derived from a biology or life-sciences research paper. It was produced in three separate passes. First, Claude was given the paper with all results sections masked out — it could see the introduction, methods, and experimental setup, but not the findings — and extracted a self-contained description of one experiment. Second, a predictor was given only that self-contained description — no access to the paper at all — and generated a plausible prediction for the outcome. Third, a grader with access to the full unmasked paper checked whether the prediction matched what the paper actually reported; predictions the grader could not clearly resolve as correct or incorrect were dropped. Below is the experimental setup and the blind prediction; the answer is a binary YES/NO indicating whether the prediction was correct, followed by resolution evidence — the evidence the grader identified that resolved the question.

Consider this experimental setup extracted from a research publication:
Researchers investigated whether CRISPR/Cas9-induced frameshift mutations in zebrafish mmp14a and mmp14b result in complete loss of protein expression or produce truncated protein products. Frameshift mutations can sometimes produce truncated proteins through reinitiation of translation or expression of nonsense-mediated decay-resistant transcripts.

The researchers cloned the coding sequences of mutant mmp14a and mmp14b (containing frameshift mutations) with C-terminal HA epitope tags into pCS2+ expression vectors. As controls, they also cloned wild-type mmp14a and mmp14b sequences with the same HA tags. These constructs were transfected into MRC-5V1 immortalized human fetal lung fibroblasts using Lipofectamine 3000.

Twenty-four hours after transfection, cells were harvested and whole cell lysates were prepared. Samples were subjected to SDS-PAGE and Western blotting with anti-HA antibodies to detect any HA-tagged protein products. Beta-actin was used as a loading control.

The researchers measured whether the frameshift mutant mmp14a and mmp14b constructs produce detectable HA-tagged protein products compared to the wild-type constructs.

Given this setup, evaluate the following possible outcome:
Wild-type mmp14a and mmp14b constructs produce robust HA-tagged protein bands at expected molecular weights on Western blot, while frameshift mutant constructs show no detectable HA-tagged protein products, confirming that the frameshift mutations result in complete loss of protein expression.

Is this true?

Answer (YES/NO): YES